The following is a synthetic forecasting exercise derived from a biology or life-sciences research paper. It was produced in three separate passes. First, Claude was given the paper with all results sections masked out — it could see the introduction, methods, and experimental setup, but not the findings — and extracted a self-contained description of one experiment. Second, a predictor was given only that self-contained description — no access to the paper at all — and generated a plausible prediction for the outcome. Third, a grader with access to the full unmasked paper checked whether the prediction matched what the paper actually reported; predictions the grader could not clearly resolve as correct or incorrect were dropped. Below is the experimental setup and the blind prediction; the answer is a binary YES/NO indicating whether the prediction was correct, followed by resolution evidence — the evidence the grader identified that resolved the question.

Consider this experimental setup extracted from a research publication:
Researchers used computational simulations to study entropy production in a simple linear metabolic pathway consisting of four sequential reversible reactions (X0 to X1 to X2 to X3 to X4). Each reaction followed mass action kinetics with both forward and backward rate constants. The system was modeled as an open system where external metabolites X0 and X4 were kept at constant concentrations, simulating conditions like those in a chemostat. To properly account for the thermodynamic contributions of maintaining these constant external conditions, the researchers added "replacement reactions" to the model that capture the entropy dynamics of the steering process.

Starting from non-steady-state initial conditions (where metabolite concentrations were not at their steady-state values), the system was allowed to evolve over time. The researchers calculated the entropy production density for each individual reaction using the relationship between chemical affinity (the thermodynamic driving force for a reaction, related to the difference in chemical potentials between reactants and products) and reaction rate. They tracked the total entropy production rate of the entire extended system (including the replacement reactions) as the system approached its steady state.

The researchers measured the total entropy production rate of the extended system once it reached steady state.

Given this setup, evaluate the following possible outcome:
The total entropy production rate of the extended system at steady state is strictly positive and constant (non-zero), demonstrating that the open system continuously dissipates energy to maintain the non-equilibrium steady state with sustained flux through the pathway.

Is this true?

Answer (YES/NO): NO